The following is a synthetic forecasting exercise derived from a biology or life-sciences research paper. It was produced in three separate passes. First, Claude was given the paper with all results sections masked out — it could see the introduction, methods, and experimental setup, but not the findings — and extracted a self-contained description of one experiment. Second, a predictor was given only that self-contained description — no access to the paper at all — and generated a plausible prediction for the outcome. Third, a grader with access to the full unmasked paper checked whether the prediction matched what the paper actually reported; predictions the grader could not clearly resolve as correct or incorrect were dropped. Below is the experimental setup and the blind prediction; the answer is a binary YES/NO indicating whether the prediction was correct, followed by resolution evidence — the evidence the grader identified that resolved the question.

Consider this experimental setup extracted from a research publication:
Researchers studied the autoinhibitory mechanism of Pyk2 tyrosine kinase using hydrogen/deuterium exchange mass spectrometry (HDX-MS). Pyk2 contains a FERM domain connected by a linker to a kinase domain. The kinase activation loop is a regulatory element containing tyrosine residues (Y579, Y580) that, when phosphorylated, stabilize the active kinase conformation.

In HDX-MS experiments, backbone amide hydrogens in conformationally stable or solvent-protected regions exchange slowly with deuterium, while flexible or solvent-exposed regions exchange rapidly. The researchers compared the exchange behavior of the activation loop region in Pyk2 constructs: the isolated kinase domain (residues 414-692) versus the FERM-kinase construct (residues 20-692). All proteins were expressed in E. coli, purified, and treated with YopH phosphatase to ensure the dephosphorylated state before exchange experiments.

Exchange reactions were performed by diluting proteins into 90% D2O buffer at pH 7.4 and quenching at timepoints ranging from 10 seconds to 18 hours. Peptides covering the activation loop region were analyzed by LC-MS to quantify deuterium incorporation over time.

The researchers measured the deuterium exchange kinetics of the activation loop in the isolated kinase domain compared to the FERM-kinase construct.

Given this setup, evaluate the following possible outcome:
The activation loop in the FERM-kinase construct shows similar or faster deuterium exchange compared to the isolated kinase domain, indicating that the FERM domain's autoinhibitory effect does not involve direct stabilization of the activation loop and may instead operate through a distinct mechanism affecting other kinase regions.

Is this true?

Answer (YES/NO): NO